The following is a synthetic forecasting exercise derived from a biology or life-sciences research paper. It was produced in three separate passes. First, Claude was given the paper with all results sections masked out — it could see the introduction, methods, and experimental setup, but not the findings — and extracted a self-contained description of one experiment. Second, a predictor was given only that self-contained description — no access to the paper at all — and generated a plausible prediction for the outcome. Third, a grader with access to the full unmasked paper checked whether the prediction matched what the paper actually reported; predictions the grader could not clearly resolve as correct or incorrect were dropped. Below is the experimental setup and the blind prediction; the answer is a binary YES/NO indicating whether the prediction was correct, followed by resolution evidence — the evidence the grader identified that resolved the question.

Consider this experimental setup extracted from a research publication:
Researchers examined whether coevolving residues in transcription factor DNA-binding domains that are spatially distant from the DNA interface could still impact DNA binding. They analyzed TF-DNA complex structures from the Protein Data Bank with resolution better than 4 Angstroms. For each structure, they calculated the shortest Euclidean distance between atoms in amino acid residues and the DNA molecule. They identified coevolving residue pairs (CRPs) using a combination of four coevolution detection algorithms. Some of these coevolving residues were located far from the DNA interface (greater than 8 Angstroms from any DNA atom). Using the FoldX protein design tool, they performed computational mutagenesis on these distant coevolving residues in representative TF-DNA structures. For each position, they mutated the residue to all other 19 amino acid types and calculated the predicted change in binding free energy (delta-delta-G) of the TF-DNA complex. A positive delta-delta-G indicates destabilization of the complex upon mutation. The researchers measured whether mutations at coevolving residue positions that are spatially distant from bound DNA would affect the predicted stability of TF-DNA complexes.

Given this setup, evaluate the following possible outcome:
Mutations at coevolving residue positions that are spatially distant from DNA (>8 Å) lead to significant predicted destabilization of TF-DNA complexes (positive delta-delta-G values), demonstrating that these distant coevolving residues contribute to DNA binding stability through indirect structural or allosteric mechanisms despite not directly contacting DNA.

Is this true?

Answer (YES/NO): YES